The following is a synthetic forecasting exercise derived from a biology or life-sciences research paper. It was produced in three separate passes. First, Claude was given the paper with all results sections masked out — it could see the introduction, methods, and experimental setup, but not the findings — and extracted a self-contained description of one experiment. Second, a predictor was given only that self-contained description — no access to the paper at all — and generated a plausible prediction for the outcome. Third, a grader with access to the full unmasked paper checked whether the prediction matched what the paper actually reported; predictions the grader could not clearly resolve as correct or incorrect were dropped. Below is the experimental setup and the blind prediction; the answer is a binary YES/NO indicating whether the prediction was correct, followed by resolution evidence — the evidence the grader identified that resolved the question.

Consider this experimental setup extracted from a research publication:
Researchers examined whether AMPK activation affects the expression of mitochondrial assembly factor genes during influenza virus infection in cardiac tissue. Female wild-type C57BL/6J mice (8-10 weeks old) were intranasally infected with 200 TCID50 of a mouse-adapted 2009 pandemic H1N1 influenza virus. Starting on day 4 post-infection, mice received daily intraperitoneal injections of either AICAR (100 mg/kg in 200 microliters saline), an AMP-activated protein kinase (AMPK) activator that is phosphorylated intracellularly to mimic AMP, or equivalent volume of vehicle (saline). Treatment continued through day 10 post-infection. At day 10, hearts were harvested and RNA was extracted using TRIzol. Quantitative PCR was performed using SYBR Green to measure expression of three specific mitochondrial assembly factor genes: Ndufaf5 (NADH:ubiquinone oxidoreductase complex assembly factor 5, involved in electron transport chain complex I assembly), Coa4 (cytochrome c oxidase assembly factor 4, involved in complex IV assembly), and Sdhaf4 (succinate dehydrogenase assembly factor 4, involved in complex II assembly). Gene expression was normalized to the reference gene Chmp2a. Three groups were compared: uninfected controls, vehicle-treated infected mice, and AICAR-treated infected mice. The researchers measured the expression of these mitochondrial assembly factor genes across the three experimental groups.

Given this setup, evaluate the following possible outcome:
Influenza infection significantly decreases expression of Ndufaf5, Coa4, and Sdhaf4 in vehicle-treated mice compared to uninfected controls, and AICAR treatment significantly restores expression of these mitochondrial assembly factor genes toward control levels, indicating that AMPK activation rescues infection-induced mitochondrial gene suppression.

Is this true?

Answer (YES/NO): YES